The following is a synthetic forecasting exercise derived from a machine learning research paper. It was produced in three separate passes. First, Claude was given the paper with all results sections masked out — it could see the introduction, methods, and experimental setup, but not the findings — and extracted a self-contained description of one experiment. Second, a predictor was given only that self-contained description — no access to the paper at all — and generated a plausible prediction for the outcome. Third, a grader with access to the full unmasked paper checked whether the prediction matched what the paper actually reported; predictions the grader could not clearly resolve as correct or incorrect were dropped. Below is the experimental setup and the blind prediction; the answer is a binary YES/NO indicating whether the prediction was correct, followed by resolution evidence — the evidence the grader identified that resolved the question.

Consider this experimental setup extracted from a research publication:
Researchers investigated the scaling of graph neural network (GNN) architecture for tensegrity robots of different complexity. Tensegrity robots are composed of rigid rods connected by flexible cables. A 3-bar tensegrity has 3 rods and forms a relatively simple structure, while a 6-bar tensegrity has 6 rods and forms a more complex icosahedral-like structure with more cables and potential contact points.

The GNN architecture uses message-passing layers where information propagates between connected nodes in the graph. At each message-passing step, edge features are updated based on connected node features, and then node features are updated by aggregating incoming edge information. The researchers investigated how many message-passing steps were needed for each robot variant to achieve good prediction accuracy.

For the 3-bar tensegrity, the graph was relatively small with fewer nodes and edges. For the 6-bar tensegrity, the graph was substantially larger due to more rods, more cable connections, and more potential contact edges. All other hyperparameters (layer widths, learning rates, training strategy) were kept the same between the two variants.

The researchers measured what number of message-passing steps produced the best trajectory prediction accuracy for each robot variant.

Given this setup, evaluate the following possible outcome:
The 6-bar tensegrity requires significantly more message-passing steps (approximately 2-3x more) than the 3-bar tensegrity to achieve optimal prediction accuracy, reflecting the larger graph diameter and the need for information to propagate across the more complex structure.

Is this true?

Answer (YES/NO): YES